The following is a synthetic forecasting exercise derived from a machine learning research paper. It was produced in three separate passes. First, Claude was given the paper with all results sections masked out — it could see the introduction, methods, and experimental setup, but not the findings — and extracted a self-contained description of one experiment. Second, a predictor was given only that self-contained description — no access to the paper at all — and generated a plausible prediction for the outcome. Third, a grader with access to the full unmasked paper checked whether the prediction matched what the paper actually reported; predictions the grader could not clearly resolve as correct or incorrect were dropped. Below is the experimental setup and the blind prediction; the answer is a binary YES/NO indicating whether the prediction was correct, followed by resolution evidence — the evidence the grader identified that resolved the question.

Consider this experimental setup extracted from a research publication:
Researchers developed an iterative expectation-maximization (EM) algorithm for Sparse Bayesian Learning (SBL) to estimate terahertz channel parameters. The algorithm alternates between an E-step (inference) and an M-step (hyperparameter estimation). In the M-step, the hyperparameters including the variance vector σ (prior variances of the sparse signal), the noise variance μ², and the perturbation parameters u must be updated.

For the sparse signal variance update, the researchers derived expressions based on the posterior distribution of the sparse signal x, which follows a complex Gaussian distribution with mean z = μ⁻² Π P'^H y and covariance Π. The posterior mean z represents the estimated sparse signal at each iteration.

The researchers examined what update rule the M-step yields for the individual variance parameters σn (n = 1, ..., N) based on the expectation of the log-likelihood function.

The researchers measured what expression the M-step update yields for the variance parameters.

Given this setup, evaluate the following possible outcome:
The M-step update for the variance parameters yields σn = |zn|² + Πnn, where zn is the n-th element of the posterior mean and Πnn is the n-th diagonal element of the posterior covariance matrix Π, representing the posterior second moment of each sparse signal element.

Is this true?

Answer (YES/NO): NO